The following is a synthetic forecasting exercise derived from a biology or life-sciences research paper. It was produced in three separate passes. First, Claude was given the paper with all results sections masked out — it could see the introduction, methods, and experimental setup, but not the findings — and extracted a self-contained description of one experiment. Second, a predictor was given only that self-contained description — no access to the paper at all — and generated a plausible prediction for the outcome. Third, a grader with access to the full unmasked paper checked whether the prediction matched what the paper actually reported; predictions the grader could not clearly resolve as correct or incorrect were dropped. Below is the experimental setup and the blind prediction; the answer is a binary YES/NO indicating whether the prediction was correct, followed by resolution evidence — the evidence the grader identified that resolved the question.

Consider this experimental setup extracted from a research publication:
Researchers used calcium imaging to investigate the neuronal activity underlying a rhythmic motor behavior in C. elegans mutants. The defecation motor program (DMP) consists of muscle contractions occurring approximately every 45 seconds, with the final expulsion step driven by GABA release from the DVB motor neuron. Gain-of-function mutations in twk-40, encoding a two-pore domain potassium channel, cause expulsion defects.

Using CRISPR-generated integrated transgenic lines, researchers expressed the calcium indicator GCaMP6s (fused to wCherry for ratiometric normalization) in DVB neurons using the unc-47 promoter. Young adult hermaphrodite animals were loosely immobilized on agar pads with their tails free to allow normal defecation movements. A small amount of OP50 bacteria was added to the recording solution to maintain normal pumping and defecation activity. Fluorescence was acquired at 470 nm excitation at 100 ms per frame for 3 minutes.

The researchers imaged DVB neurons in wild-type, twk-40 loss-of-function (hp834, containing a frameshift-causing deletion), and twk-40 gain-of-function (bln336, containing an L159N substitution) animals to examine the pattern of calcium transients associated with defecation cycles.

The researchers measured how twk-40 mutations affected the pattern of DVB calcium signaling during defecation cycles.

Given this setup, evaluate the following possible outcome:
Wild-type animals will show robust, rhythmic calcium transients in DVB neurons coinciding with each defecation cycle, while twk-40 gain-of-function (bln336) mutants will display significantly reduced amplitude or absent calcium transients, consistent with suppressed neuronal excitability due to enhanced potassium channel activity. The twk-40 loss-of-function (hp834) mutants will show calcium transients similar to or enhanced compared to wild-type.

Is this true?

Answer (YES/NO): YES